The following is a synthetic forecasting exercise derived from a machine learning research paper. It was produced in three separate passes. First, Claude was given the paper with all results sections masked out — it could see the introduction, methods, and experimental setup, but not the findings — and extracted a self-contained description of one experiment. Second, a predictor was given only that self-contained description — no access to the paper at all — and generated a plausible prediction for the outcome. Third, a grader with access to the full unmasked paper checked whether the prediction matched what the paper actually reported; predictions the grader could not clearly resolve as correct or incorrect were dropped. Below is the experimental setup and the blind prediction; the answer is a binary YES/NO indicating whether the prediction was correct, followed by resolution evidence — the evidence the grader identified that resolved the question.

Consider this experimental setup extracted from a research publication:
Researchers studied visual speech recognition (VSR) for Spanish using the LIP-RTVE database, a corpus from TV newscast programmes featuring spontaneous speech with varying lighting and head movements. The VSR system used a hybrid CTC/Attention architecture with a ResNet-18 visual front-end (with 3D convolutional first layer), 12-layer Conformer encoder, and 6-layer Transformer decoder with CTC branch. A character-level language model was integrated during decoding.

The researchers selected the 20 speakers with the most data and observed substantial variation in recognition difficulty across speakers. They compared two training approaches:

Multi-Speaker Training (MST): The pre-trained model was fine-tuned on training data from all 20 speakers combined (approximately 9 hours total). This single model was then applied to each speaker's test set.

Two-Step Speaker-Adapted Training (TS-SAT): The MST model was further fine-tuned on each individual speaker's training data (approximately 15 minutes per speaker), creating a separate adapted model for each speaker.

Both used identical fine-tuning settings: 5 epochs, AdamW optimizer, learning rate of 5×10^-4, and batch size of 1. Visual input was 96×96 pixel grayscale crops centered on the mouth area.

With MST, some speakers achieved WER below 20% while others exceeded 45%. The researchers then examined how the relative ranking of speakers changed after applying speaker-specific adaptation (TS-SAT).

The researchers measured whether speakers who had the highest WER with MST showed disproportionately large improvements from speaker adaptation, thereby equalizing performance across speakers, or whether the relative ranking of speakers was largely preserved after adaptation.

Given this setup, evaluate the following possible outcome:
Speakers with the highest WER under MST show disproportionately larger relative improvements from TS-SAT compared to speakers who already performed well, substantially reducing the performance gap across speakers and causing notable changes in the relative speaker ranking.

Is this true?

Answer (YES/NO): NO